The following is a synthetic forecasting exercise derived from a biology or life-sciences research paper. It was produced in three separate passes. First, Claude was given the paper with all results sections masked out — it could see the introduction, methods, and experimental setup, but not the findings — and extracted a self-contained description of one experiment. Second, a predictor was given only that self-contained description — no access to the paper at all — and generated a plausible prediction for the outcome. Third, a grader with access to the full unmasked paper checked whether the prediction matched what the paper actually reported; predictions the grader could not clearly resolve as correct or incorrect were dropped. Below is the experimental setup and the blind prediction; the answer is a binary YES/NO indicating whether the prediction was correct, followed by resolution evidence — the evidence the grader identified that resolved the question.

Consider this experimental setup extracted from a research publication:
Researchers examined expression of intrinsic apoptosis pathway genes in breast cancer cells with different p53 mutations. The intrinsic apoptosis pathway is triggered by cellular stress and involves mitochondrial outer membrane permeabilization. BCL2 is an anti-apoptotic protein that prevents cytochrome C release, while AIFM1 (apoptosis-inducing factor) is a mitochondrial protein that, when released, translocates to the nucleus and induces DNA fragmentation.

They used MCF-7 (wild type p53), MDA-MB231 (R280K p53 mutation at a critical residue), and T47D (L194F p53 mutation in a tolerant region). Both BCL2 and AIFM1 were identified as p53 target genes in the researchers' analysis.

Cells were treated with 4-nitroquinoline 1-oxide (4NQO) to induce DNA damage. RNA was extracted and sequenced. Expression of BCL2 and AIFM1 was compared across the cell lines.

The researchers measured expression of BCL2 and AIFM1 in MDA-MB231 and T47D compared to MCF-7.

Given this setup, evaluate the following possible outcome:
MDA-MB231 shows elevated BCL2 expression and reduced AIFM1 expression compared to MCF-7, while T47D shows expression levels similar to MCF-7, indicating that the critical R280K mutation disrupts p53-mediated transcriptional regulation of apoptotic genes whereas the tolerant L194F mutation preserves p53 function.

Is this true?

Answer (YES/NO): NO